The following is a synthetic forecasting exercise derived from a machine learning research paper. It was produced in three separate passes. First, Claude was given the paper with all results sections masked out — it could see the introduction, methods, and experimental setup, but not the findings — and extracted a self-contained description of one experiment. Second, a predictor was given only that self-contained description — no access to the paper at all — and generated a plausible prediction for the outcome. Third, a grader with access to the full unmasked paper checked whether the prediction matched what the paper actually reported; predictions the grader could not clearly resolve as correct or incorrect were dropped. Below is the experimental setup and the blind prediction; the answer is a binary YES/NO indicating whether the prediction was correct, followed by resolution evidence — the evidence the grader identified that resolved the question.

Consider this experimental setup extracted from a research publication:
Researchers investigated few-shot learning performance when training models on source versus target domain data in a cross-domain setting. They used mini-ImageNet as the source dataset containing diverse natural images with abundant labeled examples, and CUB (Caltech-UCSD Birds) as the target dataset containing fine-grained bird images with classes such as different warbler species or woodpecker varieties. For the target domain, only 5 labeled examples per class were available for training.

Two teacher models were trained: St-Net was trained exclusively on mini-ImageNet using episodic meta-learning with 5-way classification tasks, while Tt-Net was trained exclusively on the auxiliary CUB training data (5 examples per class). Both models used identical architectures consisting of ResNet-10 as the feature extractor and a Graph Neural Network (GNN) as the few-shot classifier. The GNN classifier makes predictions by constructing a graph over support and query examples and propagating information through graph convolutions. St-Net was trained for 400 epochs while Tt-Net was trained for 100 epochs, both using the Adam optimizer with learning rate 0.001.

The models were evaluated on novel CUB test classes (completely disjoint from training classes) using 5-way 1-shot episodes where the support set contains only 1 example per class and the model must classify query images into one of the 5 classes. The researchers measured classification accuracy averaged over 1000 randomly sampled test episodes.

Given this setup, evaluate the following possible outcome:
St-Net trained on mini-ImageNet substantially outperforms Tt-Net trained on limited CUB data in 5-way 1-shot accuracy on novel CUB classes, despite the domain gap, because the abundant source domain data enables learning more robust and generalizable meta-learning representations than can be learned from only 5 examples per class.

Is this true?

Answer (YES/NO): NO